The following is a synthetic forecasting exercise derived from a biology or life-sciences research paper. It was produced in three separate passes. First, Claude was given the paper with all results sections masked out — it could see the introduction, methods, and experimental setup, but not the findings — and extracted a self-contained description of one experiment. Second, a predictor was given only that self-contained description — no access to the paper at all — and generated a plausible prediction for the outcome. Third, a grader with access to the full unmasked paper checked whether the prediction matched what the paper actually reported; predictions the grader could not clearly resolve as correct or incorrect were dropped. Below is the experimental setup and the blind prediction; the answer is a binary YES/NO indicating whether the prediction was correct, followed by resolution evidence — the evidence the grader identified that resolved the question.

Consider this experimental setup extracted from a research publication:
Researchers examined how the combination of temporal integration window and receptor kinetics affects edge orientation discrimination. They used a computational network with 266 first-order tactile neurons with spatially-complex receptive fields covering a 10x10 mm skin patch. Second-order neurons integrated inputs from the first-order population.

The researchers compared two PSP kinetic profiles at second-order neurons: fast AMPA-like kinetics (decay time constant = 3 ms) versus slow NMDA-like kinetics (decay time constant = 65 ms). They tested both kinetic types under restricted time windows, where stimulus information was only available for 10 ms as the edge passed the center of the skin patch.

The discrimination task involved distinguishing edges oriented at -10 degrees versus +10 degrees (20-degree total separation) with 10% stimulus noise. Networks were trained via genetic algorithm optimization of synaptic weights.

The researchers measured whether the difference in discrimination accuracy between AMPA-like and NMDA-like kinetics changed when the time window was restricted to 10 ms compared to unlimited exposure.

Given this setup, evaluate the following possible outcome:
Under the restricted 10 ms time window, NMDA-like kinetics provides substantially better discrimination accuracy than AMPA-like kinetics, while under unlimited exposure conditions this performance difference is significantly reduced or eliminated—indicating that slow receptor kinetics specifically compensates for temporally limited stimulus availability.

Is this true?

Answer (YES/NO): NO